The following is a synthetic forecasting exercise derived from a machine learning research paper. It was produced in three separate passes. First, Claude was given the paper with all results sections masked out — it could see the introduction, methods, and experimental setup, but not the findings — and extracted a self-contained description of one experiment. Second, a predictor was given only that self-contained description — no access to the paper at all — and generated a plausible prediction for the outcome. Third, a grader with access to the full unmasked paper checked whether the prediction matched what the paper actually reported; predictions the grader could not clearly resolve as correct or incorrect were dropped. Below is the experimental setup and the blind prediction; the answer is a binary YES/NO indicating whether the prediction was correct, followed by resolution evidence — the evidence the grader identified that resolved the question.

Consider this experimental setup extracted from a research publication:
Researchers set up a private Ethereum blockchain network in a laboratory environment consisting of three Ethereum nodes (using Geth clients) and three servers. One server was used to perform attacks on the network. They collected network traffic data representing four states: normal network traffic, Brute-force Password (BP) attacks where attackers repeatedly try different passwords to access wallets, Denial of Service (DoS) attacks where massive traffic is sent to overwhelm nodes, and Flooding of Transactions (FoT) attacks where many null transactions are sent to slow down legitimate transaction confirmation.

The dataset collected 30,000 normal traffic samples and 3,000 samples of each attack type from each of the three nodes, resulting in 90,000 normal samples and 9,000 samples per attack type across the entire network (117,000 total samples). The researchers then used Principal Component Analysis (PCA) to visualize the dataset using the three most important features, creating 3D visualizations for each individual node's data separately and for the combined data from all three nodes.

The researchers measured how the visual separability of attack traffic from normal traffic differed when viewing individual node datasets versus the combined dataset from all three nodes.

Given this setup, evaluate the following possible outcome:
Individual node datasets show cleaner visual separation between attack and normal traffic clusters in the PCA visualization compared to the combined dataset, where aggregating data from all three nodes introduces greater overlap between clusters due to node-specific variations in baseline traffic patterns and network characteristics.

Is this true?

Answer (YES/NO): YES